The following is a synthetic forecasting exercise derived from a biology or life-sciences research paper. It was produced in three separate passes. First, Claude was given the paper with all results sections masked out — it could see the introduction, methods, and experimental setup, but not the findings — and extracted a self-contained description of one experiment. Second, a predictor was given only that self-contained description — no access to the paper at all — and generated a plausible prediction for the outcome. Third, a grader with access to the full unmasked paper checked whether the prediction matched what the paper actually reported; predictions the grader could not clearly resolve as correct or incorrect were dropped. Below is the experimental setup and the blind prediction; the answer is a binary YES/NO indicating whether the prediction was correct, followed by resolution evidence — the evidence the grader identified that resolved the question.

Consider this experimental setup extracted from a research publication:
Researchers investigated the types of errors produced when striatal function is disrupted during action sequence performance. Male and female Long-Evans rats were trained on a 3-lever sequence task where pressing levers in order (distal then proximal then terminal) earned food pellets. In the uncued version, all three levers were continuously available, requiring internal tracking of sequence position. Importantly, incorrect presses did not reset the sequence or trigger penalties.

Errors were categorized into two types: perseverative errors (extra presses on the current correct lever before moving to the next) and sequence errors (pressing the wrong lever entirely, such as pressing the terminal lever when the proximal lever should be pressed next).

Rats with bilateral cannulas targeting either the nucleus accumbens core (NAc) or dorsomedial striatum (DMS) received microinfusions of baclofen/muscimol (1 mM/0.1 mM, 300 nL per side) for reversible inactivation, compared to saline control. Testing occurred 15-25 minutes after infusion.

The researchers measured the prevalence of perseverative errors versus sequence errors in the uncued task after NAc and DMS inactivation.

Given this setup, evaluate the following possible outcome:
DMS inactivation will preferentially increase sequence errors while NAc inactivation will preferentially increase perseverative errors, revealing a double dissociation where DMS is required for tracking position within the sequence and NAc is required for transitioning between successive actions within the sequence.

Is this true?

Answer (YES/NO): NO